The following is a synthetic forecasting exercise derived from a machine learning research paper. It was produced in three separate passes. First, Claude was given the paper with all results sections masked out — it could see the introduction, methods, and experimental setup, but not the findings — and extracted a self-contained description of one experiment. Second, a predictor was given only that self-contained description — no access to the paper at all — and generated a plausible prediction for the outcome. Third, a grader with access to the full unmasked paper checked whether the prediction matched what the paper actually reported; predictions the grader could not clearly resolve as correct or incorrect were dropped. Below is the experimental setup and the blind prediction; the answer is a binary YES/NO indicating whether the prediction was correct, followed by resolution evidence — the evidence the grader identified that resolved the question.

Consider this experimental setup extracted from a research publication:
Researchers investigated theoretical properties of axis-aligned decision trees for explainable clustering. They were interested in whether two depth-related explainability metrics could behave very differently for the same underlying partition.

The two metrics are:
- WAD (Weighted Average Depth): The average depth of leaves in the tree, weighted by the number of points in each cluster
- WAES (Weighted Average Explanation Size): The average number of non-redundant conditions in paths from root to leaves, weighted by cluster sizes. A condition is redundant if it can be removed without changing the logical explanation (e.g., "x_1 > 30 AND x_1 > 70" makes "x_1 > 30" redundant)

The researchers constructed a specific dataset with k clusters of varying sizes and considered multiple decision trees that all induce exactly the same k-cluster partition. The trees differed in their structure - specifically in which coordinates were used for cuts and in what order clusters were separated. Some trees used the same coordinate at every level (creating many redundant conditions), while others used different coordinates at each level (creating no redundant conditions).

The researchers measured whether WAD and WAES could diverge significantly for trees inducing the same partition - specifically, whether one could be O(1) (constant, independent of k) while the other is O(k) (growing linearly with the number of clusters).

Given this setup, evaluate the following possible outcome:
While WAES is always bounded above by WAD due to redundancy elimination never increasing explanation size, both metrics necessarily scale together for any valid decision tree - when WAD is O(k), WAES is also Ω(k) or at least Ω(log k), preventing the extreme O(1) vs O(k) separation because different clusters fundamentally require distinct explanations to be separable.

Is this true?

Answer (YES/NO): NO